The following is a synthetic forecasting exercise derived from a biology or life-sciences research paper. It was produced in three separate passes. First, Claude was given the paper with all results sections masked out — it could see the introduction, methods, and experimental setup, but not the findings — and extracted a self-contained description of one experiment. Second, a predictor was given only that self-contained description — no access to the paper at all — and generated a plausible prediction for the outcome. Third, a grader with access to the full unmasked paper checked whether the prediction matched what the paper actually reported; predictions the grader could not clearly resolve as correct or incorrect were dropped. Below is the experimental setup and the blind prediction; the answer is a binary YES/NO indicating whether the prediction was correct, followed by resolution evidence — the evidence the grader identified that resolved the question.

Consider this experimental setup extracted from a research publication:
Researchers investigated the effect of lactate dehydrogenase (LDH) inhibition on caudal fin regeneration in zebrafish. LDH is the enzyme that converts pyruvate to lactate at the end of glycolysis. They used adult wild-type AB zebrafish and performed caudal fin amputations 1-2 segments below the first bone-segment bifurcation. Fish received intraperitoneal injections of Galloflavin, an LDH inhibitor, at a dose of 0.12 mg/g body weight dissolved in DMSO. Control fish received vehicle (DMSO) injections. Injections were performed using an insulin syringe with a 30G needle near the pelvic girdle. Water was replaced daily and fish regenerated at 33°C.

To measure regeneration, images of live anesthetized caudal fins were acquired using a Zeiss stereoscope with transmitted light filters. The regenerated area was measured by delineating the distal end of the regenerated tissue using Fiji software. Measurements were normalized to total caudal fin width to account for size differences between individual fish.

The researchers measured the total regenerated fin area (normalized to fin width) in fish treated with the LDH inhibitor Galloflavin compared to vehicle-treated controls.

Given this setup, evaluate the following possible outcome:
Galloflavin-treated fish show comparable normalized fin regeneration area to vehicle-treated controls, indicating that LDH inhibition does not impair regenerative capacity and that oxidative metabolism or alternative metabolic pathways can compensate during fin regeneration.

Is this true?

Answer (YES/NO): NO